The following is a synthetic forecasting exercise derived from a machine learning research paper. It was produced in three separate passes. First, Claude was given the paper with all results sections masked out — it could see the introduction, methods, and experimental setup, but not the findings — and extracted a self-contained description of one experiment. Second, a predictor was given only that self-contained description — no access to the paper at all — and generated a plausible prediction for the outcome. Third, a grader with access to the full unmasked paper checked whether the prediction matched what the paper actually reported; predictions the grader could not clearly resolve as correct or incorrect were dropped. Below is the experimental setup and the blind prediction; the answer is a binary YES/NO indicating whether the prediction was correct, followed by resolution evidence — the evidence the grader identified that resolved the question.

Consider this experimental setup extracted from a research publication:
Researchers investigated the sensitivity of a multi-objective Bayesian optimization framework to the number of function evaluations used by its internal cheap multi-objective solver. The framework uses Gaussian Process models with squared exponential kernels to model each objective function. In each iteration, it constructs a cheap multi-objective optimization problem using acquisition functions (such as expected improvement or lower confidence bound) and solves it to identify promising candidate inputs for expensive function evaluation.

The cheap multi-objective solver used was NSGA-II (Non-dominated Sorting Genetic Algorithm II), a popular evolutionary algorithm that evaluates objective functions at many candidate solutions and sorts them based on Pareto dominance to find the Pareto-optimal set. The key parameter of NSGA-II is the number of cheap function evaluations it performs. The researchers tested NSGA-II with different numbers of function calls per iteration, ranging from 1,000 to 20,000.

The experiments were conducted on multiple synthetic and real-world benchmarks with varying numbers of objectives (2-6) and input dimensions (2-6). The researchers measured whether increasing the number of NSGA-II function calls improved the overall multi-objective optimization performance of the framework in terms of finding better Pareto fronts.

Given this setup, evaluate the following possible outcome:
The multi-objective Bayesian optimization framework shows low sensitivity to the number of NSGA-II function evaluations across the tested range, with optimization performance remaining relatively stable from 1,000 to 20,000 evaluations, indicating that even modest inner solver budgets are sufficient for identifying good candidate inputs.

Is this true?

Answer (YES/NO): YES